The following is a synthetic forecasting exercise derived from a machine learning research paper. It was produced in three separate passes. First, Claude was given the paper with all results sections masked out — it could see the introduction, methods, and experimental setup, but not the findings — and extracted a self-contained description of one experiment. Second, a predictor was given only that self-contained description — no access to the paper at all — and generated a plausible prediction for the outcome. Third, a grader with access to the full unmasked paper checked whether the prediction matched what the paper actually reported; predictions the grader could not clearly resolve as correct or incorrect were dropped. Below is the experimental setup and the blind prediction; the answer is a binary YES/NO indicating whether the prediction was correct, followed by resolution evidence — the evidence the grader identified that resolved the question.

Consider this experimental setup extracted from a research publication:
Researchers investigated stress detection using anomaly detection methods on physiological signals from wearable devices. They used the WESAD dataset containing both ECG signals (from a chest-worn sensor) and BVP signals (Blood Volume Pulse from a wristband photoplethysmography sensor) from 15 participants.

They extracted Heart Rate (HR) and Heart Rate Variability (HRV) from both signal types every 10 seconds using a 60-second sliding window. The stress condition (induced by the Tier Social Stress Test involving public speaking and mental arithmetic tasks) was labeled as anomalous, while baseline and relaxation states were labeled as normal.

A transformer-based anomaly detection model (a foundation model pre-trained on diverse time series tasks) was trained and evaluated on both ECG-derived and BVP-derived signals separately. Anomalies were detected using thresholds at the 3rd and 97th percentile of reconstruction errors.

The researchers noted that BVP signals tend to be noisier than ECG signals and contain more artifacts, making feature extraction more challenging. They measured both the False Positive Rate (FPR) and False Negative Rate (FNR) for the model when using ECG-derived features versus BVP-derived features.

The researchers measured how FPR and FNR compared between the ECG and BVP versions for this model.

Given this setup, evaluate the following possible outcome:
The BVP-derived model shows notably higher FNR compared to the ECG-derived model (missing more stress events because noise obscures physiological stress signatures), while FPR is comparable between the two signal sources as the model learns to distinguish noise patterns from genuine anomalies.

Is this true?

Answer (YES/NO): NO